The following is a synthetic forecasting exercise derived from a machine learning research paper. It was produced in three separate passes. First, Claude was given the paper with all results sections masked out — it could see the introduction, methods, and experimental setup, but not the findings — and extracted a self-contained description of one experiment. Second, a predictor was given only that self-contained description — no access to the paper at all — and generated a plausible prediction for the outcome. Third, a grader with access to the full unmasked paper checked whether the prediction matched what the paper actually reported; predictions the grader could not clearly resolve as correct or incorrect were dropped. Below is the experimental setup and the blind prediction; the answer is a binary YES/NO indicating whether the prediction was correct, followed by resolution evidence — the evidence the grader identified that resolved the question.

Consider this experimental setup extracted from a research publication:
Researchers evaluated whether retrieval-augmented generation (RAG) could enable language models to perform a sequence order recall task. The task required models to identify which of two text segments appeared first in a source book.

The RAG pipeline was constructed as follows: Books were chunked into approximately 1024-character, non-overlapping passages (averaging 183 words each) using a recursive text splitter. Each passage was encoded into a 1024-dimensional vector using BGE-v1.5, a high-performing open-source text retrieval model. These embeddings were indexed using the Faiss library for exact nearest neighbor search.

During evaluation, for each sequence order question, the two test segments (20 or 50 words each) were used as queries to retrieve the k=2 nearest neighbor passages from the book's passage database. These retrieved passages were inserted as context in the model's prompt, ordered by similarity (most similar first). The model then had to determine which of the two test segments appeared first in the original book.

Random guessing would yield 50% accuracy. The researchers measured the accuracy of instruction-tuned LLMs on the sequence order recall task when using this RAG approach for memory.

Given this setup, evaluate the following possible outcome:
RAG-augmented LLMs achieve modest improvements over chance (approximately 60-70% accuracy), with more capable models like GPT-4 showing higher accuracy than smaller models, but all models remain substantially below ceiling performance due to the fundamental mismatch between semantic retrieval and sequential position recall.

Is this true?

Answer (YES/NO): NO